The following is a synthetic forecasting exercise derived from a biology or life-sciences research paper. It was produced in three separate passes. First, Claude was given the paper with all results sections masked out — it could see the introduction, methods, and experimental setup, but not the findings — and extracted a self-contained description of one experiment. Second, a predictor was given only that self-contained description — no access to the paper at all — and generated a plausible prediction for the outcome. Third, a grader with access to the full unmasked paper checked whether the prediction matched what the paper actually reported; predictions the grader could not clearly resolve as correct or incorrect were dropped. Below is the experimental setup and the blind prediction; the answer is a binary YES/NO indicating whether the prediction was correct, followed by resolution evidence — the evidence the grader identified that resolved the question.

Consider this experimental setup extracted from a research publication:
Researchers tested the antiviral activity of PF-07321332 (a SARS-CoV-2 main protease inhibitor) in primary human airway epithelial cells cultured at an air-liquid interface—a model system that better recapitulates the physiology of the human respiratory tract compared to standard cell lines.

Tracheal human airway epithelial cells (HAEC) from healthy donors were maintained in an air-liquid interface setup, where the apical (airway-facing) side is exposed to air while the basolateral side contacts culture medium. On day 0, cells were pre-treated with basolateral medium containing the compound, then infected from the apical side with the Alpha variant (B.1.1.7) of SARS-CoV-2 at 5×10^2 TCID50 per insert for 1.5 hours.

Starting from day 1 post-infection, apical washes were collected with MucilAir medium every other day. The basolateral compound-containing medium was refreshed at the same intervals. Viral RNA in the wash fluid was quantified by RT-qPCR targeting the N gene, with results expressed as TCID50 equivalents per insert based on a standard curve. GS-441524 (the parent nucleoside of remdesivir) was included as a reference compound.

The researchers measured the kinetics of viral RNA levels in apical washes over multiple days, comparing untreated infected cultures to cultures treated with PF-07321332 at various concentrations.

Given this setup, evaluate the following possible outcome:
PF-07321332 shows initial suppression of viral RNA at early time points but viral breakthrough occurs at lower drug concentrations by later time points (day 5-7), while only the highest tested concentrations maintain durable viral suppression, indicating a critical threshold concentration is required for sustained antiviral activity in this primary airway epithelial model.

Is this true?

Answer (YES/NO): NO